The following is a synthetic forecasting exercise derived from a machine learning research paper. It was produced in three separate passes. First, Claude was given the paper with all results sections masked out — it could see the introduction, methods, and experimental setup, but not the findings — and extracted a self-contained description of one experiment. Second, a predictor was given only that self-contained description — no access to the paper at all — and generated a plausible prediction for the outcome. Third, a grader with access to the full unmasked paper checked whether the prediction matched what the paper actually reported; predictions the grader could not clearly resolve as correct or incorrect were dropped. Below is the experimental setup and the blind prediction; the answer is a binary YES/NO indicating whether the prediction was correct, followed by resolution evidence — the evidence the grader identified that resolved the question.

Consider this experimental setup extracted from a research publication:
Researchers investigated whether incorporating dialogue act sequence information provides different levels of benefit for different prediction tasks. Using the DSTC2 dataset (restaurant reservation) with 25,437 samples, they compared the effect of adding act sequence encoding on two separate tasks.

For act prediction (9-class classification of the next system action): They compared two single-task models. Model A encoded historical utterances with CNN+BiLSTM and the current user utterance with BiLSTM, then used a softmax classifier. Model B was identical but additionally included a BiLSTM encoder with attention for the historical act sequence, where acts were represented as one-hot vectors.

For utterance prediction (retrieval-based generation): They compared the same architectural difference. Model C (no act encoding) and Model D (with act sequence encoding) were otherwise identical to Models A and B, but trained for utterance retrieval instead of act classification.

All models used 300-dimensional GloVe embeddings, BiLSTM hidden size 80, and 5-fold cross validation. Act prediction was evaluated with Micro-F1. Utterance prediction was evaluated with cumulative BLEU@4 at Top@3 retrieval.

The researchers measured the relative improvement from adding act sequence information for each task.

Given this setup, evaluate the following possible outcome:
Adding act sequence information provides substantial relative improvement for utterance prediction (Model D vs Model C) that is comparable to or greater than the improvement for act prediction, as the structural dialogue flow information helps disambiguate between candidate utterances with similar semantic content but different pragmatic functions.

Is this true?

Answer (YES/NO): YES